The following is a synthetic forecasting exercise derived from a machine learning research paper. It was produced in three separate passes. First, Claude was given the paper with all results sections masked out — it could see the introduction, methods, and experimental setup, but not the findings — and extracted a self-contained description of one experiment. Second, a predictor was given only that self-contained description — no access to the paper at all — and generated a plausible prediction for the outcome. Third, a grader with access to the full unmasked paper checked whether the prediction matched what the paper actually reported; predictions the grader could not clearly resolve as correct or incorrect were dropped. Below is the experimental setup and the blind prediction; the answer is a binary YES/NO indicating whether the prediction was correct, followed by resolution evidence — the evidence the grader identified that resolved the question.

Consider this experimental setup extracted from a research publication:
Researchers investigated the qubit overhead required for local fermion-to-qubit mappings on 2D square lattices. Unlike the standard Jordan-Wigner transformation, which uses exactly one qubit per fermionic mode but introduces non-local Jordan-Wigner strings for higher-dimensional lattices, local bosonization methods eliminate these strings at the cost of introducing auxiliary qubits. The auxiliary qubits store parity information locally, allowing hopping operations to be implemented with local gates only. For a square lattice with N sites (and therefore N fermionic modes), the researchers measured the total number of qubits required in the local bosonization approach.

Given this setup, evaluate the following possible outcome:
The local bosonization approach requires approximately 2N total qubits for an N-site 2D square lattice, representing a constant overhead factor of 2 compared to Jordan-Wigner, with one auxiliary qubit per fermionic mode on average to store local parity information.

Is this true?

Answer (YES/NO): YES